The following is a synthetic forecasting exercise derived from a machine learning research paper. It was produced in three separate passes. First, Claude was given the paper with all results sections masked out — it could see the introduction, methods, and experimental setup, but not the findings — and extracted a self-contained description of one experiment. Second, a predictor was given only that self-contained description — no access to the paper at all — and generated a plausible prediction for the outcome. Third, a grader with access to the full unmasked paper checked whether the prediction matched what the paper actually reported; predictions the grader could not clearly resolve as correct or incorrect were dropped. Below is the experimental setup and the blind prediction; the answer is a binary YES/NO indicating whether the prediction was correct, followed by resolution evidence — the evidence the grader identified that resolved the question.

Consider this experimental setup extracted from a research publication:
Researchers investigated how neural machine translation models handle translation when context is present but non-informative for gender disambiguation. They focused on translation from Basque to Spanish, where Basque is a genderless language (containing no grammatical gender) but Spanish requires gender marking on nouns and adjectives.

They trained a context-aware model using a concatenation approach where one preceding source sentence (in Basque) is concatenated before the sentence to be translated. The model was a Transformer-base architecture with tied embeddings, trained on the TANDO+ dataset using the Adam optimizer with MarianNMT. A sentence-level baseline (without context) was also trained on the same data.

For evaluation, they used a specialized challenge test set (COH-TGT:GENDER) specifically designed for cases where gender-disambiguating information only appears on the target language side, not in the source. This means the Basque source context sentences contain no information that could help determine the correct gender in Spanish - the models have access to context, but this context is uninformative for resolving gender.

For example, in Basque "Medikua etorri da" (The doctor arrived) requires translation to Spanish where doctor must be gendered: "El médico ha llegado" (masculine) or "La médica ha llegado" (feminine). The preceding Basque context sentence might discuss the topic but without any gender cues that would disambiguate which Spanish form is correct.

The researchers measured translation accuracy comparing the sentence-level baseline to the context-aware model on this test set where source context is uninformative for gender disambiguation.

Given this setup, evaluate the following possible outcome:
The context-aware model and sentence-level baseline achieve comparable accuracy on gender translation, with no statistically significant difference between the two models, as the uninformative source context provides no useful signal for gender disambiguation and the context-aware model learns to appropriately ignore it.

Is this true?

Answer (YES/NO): NO